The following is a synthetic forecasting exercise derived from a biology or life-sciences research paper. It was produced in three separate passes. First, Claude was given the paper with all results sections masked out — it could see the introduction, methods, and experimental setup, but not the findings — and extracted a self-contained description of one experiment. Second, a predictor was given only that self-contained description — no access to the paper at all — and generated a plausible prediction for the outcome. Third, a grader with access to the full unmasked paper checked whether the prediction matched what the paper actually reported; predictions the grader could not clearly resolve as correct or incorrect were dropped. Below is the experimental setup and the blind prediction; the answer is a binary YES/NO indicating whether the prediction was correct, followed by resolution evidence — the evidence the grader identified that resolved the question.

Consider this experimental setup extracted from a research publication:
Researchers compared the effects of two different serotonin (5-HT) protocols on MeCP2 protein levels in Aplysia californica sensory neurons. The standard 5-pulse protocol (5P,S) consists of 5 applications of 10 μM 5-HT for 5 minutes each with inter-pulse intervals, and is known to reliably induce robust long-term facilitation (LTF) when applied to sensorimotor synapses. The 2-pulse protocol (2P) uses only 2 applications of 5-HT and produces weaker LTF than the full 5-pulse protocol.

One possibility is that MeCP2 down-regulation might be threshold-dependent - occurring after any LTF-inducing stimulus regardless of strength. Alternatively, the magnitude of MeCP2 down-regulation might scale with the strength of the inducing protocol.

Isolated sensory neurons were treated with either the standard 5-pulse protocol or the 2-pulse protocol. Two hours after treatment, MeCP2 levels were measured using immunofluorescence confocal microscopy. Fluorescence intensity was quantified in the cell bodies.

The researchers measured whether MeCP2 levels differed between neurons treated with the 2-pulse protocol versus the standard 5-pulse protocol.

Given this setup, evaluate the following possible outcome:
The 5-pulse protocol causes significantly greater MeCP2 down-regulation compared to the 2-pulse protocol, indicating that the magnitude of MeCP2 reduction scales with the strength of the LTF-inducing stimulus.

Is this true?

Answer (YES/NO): NO